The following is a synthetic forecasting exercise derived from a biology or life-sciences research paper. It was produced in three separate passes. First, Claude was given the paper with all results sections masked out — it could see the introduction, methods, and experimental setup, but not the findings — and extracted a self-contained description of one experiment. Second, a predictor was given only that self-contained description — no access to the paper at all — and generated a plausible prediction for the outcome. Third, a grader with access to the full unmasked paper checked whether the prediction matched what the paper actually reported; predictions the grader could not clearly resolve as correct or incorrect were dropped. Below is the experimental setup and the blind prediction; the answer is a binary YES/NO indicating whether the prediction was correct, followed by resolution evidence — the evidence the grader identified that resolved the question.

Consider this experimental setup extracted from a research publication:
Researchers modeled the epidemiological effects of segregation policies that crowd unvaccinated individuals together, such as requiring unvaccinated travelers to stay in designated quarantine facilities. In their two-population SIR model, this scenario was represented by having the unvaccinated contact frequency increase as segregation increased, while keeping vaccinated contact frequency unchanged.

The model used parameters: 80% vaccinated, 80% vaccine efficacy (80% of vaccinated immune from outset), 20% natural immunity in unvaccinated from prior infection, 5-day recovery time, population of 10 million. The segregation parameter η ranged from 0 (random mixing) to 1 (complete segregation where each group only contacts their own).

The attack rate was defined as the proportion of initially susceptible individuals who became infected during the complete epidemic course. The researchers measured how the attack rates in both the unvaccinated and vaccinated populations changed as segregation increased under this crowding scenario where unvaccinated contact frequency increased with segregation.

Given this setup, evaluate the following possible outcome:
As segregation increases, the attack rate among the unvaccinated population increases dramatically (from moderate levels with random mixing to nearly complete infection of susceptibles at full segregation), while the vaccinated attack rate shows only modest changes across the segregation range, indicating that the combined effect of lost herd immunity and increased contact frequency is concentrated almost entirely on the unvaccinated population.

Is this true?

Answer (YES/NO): NO